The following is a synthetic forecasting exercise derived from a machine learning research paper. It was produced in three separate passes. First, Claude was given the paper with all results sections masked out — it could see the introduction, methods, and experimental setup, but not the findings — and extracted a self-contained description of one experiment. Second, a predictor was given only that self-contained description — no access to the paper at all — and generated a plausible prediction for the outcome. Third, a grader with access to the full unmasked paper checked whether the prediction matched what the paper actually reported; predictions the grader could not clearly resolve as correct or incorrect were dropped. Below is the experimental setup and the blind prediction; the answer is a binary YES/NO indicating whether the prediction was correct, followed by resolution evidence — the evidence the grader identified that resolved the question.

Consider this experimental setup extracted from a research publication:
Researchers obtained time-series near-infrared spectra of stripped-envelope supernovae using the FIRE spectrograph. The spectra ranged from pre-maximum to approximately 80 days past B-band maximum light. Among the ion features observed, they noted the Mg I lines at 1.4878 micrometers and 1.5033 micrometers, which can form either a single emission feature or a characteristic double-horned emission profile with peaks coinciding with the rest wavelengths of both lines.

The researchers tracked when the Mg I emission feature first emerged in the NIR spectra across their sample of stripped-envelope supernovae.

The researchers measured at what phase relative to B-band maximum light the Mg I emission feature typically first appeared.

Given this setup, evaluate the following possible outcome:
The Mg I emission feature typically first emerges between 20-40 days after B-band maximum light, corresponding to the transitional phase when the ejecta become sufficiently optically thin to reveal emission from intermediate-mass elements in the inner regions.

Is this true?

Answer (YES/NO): YES